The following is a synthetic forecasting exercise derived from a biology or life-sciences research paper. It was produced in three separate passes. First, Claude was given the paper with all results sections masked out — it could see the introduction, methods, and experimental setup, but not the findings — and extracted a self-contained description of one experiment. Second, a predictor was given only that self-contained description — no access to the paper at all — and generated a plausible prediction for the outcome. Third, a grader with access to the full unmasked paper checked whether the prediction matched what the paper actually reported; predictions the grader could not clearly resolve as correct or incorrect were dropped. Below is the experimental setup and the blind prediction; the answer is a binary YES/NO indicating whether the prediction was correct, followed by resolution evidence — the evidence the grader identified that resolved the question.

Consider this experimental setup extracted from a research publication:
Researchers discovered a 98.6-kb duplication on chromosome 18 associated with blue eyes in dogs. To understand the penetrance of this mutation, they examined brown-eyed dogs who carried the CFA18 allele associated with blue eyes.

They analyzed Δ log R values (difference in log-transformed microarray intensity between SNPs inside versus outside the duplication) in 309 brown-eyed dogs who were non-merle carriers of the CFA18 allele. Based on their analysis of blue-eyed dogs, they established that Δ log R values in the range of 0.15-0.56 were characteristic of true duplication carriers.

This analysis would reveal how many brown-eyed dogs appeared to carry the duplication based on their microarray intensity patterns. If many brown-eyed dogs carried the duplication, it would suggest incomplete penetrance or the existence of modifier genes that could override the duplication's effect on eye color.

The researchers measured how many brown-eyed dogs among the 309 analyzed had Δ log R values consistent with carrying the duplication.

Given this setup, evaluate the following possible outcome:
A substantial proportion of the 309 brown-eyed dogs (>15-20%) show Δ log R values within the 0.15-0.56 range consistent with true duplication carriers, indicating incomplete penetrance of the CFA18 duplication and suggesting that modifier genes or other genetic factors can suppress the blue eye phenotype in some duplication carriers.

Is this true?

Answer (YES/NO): NO